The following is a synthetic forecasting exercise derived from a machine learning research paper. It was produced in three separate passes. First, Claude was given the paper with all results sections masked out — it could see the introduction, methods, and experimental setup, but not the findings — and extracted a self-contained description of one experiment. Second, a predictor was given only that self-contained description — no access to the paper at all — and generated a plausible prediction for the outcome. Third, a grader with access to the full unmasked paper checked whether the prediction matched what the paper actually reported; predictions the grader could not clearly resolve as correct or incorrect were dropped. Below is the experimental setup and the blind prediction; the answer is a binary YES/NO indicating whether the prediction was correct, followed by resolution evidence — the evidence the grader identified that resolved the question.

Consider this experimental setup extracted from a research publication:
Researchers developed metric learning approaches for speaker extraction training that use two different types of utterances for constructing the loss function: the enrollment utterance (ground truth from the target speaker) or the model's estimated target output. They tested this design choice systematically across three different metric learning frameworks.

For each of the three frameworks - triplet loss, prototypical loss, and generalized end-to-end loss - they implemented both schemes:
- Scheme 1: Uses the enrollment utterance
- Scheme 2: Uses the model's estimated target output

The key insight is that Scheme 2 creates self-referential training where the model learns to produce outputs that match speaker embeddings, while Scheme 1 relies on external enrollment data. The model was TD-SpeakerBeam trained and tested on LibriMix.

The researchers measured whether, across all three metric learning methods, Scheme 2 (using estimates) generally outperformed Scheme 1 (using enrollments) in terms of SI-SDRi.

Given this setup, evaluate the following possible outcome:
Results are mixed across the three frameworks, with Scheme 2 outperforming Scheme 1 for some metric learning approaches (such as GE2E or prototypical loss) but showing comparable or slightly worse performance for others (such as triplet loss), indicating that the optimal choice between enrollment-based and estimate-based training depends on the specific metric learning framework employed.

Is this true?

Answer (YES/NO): NO